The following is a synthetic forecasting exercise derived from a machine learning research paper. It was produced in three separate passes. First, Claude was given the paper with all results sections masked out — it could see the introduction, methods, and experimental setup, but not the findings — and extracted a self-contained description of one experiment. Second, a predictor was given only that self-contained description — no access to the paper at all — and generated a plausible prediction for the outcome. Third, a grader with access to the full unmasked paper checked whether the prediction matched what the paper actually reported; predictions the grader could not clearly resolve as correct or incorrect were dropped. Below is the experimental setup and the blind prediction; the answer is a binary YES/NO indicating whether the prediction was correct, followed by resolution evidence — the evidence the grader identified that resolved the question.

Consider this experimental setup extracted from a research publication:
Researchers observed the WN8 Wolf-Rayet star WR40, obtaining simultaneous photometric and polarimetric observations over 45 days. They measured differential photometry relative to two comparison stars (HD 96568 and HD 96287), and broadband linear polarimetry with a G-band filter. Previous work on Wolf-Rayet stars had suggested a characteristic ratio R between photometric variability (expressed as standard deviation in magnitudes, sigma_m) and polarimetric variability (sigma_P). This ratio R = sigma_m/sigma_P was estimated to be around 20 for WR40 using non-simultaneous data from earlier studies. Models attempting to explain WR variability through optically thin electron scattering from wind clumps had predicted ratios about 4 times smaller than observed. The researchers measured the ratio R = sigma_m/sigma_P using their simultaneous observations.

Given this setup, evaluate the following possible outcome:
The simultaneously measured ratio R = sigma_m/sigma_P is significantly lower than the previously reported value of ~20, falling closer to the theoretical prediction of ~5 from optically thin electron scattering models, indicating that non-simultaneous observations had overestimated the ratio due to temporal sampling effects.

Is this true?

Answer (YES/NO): NO